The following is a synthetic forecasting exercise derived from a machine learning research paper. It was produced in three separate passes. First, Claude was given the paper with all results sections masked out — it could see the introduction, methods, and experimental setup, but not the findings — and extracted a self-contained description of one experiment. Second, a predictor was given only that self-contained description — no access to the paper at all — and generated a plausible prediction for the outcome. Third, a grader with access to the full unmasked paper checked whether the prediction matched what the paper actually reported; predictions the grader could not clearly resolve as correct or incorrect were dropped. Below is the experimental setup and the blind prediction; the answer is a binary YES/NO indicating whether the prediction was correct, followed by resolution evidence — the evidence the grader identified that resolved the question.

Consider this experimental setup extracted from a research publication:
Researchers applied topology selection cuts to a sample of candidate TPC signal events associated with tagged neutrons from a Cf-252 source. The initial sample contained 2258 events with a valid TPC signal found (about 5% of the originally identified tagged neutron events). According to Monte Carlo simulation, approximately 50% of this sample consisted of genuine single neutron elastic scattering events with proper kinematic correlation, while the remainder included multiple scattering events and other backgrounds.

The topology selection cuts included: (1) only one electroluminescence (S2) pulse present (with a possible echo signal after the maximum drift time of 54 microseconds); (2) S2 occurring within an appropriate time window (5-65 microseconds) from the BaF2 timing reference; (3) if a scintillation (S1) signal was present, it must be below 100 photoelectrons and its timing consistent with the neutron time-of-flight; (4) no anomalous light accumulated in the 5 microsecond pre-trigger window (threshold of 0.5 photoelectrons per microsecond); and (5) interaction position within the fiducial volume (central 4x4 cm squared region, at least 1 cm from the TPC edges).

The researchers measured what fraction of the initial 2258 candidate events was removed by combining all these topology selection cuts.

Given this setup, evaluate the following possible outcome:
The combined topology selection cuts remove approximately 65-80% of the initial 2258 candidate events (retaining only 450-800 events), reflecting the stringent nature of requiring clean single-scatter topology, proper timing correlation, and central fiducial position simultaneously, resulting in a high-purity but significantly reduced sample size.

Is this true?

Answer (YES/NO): NO